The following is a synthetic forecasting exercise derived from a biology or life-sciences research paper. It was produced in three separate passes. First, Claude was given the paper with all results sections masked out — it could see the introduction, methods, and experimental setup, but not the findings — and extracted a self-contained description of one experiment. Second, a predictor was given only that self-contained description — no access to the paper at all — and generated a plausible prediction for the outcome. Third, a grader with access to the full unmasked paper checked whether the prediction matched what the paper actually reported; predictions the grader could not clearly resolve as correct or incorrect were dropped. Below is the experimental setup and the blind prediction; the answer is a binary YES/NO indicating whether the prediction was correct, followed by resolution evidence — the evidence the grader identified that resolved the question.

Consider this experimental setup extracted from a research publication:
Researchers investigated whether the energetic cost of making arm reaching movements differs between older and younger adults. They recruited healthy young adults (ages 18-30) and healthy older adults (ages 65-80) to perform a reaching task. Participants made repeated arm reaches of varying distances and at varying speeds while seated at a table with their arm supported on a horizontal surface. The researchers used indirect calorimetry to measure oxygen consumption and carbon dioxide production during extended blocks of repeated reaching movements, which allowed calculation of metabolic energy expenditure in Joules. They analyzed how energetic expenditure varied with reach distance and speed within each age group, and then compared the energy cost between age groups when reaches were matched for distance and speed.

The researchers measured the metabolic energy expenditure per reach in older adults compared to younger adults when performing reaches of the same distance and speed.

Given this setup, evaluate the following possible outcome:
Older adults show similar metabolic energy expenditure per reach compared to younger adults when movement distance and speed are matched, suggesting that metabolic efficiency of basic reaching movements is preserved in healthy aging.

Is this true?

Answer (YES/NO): NO